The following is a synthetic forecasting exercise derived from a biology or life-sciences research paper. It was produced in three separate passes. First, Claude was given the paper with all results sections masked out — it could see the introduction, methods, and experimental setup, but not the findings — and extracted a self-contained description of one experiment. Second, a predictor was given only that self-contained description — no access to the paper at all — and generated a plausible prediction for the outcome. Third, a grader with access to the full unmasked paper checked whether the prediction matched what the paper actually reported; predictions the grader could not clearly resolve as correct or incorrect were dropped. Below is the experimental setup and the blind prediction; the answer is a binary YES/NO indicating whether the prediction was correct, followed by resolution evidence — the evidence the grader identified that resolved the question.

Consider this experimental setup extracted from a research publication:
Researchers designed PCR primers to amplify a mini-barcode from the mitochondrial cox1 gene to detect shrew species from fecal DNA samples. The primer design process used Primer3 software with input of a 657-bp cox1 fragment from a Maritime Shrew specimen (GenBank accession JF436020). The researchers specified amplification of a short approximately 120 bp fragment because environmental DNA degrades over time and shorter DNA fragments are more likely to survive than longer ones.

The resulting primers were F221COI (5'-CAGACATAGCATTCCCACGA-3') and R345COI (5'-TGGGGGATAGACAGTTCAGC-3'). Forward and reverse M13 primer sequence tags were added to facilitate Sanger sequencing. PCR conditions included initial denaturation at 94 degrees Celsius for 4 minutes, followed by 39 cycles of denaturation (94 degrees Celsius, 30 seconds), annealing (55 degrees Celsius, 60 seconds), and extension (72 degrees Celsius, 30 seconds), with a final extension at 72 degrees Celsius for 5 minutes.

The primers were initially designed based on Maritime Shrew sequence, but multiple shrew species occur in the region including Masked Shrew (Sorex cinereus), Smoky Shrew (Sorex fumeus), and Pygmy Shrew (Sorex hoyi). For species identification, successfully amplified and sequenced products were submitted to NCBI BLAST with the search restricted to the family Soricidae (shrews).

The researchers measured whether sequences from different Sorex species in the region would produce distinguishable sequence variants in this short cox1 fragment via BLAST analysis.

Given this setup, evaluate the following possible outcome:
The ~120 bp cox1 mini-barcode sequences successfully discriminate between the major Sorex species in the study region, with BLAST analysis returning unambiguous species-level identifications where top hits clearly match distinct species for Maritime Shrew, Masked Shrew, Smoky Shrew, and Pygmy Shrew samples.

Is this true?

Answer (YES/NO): NO